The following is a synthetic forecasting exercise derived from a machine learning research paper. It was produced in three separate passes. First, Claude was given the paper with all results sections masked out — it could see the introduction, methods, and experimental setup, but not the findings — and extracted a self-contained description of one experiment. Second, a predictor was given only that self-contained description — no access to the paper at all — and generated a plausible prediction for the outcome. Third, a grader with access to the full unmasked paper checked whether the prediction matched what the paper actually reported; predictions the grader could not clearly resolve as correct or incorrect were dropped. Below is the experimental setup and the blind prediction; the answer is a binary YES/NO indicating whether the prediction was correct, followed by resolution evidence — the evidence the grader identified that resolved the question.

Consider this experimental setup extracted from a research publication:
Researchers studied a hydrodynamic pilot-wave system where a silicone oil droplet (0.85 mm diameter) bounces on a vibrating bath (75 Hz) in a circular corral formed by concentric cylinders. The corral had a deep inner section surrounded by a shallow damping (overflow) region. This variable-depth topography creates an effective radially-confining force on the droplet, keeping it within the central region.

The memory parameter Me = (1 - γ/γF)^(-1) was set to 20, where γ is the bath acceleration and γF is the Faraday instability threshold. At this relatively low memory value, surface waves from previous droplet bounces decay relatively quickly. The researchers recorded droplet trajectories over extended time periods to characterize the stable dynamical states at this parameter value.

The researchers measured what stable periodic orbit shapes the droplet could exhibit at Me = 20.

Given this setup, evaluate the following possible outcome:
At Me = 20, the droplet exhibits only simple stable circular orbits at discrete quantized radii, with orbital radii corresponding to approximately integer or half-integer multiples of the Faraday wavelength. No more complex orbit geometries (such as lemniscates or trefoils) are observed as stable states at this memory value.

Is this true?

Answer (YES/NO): NO